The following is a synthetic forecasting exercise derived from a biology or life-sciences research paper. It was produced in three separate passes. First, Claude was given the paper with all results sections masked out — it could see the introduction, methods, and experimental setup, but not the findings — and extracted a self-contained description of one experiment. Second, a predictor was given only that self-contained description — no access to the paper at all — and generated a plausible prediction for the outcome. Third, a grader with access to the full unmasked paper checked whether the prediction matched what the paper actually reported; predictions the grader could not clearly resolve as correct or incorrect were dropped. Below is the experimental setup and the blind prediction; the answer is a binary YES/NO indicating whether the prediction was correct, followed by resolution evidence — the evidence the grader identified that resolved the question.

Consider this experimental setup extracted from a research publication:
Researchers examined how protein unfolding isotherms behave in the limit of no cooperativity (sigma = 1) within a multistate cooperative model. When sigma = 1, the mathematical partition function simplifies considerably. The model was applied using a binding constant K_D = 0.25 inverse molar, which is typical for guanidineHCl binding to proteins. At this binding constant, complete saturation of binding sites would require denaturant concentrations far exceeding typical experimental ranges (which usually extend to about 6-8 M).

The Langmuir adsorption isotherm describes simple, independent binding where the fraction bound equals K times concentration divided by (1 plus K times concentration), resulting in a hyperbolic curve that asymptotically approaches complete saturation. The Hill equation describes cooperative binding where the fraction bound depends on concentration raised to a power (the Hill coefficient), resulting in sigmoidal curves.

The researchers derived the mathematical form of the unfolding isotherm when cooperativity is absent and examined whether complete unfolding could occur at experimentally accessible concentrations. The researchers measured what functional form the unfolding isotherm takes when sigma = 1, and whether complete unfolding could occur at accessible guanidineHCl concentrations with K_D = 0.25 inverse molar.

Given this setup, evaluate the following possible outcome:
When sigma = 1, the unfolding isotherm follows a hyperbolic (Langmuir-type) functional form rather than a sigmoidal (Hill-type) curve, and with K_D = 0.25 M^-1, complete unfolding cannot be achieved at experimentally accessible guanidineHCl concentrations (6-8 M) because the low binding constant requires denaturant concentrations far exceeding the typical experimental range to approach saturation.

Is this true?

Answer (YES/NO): YES